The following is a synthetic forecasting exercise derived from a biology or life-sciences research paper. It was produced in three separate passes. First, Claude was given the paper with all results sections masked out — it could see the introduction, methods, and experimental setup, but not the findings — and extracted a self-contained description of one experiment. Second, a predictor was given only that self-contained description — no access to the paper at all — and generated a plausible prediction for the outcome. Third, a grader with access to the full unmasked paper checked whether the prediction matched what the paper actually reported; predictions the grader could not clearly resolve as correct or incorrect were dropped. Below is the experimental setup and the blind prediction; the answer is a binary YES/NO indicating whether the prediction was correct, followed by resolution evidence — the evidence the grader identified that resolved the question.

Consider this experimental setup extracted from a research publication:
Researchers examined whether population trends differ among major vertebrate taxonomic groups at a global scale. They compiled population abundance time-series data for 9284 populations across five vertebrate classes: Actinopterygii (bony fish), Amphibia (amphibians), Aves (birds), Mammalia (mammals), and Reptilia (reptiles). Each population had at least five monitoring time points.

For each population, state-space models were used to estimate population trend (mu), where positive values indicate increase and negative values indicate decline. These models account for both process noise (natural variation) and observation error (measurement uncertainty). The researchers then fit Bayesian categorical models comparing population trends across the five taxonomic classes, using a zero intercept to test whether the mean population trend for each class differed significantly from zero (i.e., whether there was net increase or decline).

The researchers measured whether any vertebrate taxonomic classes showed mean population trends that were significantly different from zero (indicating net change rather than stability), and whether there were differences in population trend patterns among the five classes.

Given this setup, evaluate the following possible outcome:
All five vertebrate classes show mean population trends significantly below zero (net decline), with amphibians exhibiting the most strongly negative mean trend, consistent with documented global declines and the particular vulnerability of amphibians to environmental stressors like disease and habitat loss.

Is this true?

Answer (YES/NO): NO